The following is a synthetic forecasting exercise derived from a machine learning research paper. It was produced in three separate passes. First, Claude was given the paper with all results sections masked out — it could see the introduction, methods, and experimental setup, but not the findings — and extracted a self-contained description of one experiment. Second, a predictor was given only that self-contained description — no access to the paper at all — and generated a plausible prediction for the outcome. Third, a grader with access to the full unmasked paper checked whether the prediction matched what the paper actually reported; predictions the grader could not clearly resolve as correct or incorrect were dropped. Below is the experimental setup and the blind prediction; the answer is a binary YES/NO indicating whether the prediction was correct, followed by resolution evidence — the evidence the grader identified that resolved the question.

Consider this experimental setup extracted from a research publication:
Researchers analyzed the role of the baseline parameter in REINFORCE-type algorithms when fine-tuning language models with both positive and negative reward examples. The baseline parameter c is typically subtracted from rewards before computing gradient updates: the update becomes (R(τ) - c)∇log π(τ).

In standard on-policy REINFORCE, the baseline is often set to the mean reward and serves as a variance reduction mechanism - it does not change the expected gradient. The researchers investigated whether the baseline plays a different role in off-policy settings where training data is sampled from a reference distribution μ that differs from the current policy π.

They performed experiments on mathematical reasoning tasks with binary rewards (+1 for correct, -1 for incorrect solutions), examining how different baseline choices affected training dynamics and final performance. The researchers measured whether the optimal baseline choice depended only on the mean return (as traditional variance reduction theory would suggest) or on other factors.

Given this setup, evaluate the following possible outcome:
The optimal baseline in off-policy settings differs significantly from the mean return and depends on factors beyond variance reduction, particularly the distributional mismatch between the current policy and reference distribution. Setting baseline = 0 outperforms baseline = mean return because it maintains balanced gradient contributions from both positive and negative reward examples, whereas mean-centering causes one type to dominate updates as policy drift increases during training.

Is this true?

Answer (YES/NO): NO